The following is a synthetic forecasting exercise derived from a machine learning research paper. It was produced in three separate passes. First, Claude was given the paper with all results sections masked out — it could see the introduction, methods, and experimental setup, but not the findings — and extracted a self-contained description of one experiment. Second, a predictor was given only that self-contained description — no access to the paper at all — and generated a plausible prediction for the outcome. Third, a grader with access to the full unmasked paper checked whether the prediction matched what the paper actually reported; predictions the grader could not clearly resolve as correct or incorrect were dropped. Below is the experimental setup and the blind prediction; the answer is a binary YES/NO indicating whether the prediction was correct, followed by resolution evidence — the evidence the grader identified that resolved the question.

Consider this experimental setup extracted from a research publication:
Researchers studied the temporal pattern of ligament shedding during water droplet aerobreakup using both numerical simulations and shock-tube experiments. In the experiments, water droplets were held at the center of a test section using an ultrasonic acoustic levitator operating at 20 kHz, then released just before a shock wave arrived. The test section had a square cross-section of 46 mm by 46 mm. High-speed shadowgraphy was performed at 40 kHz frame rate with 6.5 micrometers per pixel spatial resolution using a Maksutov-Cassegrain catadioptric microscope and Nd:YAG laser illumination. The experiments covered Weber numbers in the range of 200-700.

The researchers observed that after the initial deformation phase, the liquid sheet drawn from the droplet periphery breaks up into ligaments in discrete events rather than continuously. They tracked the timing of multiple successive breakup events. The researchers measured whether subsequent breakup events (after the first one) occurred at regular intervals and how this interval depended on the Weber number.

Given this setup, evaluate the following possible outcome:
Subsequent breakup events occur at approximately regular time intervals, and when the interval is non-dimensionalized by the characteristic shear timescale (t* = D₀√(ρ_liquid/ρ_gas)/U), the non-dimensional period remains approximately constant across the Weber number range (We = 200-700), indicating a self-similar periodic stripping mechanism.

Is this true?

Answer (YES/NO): YES